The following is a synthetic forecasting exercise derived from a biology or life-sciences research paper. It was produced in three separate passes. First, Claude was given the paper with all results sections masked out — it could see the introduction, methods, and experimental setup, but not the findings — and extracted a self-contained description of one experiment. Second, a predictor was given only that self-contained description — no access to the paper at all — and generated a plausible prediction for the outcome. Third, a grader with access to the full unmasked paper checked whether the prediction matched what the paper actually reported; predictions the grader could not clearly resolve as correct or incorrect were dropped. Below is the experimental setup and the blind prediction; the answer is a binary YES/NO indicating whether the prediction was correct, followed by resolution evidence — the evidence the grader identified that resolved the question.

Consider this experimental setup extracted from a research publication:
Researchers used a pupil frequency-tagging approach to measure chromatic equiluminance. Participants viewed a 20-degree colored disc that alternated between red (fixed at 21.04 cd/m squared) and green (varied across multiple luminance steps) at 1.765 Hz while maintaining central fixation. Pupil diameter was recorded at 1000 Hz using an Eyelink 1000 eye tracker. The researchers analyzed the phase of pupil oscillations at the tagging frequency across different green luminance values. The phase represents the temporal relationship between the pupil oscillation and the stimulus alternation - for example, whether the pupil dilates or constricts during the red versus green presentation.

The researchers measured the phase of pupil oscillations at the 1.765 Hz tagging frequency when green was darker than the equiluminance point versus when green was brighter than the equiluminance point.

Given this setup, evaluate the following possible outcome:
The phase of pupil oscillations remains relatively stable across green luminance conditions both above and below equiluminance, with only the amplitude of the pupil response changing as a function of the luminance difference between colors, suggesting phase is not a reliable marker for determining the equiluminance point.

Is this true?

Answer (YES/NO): NO